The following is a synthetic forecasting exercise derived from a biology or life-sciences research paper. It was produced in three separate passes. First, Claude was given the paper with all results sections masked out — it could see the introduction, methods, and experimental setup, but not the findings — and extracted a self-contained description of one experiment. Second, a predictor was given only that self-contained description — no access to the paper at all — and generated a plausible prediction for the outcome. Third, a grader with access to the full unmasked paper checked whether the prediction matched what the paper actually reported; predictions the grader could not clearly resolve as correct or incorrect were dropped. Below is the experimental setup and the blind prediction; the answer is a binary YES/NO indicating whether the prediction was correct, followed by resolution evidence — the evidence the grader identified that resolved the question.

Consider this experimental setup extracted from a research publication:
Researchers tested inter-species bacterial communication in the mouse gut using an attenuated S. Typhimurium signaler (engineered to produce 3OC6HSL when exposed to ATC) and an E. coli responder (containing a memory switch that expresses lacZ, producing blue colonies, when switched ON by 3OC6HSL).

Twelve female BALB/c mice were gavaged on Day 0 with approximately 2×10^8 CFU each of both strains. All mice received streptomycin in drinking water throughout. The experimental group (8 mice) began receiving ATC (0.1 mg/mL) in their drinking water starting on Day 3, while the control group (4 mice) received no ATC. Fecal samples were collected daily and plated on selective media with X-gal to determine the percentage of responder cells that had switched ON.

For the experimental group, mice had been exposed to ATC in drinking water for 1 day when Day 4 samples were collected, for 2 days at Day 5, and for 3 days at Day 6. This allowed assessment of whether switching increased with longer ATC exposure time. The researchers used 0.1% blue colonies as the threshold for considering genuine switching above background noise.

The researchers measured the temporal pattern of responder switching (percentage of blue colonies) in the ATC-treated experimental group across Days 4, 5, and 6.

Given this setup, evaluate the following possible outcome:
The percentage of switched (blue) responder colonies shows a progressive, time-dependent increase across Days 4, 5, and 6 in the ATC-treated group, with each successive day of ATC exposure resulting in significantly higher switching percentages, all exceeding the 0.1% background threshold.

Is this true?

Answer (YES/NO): NO